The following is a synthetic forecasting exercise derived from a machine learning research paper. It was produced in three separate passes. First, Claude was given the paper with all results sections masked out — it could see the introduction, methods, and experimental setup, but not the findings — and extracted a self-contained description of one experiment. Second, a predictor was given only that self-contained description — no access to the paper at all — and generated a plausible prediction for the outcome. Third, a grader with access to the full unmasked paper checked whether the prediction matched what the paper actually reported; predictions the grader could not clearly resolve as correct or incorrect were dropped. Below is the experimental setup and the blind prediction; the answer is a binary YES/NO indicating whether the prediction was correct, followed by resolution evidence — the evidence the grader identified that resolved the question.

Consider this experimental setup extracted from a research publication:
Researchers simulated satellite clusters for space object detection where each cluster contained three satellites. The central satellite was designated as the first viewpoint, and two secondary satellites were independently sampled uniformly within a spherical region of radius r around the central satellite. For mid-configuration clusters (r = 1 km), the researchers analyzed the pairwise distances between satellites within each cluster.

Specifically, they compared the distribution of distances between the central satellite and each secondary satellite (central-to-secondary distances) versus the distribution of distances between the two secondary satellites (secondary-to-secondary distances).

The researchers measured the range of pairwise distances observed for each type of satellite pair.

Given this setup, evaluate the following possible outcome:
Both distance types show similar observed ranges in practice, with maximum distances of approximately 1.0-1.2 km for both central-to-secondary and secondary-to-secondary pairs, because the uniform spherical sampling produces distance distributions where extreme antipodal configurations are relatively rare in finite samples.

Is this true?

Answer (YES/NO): NO